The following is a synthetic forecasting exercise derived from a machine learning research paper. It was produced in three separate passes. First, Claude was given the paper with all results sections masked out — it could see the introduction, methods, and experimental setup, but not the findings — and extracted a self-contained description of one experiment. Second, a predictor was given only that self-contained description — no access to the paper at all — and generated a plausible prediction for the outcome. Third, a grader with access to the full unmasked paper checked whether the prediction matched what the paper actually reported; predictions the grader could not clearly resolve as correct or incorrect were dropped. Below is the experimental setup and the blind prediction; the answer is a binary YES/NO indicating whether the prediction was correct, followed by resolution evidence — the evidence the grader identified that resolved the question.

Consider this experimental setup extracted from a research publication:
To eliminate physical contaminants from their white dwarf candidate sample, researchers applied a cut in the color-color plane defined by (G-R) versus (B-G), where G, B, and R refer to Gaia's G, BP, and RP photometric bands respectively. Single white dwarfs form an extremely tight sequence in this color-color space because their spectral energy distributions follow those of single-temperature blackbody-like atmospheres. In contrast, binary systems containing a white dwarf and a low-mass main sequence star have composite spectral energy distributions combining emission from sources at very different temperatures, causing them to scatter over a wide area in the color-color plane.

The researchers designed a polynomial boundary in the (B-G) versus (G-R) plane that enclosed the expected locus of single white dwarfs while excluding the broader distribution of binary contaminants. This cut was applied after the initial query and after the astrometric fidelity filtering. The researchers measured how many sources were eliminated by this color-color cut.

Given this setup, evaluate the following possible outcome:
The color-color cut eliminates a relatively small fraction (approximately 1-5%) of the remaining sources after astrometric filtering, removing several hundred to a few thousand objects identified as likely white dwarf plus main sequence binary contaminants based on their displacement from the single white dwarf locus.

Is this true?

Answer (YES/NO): NO